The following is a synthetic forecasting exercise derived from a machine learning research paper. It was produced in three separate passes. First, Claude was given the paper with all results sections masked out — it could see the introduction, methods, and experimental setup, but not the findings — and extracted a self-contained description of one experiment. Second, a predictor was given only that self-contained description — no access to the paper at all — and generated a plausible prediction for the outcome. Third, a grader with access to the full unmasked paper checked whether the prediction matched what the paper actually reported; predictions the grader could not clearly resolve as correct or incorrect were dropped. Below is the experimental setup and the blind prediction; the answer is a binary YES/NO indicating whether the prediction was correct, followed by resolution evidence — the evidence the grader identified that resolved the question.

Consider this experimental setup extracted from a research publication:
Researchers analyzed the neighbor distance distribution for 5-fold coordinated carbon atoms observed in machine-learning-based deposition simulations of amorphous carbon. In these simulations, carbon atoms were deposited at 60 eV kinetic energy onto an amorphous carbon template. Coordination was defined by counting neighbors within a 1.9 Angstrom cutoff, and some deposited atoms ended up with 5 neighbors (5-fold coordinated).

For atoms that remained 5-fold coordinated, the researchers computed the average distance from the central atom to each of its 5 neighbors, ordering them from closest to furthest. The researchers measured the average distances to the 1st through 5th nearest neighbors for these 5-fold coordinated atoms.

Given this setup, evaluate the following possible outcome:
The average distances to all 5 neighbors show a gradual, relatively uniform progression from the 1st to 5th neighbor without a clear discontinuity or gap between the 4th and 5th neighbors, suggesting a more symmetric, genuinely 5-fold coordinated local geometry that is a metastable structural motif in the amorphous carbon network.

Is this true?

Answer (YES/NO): NO